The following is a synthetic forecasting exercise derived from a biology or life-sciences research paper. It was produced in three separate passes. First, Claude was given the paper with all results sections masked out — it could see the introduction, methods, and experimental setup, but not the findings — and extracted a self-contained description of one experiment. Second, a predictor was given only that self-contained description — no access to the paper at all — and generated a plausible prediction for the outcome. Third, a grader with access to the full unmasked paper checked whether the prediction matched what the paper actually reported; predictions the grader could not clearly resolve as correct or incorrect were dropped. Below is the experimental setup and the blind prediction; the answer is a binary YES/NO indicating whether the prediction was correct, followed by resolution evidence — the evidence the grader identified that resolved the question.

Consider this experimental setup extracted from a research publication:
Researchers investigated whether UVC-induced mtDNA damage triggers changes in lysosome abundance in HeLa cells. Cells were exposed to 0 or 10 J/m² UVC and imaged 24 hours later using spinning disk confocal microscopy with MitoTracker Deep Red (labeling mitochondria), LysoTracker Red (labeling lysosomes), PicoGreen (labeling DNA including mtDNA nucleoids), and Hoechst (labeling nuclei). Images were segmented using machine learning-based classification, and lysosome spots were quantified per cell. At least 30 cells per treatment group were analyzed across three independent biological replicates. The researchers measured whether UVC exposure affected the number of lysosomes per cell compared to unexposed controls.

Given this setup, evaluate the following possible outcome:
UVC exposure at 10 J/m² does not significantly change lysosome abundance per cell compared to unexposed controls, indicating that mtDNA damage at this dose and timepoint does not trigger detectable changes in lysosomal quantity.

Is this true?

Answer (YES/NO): NO